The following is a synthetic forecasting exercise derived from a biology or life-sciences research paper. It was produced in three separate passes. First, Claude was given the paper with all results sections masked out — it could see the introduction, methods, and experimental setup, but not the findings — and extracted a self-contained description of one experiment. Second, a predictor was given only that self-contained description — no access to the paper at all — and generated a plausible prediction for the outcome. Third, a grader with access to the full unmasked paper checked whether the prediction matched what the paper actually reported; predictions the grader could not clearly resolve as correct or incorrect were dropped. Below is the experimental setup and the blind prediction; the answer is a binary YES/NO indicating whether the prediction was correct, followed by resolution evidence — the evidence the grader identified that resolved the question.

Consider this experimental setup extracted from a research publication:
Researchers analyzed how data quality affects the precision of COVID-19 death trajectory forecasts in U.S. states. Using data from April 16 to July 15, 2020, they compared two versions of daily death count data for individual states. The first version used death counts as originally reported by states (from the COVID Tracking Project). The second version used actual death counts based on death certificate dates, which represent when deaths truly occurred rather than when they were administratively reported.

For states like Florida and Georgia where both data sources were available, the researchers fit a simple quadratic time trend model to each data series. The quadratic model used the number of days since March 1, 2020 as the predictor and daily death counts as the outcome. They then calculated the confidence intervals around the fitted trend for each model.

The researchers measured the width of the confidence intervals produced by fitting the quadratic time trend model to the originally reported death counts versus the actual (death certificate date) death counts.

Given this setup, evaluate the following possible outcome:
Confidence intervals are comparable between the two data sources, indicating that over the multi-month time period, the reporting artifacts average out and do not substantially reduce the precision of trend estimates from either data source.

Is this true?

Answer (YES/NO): NO